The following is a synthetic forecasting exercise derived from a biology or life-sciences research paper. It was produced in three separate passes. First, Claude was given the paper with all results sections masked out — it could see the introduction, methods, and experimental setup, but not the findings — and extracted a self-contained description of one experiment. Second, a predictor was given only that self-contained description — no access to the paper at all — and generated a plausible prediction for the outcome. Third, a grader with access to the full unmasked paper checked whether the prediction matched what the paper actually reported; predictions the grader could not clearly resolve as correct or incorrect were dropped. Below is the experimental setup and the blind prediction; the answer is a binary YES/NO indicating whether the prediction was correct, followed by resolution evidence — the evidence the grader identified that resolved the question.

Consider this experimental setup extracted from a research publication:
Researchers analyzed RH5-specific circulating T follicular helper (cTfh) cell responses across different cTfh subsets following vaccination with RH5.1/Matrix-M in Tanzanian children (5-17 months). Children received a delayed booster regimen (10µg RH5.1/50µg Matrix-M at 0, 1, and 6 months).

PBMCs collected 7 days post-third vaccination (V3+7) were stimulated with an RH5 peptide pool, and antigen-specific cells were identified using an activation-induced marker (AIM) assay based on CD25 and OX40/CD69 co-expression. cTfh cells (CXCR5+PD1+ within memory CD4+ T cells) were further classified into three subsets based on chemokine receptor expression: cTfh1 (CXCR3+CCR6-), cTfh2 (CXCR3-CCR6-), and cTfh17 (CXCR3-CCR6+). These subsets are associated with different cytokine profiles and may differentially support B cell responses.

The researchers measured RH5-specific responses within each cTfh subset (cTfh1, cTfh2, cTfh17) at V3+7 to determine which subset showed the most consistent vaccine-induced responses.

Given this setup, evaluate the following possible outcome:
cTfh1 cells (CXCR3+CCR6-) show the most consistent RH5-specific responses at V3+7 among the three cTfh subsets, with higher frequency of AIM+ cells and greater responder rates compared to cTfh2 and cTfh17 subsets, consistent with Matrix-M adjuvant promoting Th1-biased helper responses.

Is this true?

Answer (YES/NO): NO